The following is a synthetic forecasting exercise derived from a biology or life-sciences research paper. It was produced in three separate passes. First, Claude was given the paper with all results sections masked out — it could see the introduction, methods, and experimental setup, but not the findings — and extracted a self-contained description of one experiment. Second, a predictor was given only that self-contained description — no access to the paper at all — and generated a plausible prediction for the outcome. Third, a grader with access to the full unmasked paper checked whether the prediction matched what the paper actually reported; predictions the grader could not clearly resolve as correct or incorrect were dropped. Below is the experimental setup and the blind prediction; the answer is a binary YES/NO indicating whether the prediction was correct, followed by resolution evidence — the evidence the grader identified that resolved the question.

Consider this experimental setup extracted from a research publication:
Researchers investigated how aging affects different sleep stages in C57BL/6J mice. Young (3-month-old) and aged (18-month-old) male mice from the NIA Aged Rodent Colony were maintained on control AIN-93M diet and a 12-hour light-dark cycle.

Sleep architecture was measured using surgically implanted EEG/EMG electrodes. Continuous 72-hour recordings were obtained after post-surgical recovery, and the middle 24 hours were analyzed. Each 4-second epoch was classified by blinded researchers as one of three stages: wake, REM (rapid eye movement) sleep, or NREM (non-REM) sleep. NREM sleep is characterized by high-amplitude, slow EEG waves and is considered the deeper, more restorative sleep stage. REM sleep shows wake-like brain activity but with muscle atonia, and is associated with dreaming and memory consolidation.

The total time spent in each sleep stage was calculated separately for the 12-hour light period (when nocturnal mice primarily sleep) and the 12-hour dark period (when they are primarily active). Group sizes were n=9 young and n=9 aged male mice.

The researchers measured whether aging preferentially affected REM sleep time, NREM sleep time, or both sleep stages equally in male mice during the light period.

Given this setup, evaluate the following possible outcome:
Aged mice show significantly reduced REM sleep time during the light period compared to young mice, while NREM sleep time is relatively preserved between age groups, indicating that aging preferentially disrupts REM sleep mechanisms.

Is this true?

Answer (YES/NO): YES